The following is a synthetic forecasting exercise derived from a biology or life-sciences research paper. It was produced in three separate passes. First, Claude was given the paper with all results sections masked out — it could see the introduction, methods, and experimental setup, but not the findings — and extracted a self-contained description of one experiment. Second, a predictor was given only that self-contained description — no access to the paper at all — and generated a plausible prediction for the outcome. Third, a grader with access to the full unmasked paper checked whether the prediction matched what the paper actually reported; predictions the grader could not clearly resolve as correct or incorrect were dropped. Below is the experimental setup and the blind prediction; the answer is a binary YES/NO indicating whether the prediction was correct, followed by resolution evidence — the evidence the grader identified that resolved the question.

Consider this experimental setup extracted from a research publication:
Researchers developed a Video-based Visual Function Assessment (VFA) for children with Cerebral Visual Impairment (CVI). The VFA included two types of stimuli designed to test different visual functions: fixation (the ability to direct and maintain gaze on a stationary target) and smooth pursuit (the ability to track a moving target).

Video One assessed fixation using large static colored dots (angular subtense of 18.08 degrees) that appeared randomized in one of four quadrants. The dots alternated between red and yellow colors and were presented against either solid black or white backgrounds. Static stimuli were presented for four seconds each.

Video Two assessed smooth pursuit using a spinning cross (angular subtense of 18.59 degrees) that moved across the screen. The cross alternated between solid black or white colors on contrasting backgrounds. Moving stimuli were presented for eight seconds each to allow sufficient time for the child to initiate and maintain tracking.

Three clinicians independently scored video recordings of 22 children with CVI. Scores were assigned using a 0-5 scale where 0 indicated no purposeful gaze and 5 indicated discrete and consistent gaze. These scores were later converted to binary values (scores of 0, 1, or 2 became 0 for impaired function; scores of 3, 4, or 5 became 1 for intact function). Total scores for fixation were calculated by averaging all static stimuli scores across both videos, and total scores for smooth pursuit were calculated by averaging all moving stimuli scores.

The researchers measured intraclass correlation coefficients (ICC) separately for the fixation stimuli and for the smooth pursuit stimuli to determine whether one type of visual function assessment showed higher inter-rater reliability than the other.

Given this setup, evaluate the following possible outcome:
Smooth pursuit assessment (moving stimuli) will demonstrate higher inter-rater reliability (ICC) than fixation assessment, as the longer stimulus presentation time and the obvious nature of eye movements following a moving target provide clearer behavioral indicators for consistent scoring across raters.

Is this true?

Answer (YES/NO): NO